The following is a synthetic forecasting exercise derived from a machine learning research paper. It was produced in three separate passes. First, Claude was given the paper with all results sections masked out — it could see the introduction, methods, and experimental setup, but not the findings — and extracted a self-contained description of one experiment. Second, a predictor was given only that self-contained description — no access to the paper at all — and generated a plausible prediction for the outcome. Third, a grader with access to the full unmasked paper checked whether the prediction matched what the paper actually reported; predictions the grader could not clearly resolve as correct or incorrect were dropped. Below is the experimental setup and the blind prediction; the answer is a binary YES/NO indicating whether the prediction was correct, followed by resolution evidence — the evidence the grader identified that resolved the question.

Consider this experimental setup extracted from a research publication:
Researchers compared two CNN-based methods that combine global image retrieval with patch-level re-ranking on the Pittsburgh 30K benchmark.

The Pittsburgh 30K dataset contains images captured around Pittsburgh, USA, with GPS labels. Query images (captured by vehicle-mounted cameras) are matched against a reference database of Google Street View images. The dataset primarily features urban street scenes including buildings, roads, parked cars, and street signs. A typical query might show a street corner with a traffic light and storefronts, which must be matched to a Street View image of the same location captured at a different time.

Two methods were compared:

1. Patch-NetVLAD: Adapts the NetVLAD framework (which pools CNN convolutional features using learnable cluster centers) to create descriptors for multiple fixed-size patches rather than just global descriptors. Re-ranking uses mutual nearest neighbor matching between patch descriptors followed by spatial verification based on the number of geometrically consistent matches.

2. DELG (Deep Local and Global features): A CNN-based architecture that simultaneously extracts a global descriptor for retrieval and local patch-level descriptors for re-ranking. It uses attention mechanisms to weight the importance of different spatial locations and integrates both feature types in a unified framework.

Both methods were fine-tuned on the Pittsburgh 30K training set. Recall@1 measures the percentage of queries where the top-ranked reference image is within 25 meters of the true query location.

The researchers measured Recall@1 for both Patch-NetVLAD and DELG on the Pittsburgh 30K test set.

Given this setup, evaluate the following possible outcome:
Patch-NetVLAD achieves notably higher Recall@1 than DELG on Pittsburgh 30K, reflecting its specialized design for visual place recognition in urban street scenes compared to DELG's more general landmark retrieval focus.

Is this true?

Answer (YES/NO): NO